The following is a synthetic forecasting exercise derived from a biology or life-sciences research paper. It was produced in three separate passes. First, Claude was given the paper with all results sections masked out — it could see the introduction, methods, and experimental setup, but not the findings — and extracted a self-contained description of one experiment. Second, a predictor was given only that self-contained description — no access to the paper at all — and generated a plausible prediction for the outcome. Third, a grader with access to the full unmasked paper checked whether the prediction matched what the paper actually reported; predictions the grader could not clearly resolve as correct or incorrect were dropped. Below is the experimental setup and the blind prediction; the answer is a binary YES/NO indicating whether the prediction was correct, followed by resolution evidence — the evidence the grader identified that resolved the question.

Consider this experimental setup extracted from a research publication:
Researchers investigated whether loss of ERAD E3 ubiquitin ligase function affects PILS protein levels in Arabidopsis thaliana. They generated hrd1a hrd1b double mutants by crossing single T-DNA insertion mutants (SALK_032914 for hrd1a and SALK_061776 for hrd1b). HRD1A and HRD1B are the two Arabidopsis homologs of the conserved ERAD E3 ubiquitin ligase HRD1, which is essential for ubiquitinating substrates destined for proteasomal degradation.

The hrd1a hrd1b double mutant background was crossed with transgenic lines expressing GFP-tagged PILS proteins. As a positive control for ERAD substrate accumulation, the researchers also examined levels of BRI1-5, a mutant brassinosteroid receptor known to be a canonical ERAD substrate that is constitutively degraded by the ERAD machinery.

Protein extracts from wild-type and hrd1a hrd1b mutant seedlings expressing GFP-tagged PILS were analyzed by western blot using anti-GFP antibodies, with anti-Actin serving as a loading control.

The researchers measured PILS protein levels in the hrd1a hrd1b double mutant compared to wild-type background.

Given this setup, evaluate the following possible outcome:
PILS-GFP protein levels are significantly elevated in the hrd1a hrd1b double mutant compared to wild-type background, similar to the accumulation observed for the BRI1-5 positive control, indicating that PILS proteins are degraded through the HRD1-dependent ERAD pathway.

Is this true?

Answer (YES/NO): NO